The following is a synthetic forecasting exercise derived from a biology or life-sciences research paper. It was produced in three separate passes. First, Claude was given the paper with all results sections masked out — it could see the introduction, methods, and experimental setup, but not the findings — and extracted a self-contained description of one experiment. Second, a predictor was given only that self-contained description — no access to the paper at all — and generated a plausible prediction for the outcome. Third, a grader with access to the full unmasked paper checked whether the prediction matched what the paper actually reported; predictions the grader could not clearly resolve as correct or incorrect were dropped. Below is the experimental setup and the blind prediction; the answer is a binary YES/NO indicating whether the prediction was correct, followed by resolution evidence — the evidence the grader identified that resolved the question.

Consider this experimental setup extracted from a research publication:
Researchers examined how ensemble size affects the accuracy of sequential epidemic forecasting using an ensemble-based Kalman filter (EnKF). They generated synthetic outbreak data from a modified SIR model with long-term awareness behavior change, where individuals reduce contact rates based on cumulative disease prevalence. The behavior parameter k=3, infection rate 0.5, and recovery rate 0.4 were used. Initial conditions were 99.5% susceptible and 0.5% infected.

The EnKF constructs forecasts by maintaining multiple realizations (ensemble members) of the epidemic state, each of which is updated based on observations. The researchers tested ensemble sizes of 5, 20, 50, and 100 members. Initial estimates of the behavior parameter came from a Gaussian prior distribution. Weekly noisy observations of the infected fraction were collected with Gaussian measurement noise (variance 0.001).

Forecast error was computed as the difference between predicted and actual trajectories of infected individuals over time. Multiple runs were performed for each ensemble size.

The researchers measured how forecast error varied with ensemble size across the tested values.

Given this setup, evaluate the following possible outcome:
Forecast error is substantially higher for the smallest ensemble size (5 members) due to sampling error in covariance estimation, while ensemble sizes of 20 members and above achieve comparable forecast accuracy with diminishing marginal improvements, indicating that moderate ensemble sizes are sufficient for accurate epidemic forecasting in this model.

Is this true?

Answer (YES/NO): YES